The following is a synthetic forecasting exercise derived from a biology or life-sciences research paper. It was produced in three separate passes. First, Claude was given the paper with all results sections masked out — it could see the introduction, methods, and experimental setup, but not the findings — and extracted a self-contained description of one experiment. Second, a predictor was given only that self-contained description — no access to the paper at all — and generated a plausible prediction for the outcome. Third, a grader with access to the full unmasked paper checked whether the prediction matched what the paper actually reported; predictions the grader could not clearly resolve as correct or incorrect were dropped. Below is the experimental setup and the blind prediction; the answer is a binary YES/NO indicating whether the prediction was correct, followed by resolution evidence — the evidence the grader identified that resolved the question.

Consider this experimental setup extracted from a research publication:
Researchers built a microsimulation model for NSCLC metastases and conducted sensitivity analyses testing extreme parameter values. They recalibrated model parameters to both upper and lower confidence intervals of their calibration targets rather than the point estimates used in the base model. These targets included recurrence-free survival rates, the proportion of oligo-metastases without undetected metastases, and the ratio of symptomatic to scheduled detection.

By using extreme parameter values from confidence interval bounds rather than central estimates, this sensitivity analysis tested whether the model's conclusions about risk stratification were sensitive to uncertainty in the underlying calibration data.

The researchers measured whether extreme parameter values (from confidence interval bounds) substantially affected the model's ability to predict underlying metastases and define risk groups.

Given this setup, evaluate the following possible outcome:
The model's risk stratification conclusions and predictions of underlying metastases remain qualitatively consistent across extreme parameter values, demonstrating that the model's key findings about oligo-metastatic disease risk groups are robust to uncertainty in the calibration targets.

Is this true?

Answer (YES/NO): YES